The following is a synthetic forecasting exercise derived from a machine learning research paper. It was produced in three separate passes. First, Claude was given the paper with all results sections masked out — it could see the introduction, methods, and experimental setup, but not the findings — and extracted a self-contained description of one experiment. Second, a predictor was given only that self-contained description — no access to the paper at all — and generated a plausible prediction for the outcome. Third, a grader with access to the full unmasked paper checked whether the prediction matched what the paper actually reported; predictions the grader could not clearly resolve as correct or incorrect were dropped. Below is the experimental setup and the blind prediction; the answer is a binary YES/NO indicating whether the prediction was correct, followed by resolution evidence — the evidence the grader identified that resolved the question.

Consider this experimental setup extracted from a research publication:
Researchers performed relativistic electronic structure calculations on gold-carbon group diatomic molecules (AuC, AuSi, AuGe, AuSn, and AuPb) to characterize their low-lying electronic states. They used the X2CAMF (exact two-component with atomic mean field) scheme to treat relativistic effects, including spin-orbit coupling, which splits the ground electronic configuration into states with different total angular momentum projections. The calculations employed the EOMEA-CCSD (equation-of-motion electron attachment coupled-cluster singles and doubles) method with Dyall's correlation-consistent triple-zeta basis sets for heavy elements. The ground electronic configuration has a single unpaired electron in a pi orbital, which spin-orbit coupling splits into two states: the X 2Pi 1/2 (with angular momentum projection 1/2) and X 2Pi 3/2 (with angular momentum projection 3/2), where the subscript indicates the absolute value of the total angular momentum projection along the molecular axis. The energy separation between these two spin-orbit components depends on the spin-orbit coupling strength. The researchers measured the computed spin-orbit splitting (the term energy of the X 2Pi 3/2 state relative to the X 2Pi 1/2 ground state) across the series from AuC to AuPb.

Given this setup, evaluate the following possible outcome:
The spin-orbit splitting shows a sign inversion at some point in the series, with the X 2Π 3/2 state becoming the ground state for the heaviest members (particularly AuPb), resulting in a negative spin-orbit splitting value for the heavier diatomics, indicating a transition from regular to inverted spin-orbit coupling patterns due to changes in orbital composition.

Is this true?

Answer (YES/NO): NO